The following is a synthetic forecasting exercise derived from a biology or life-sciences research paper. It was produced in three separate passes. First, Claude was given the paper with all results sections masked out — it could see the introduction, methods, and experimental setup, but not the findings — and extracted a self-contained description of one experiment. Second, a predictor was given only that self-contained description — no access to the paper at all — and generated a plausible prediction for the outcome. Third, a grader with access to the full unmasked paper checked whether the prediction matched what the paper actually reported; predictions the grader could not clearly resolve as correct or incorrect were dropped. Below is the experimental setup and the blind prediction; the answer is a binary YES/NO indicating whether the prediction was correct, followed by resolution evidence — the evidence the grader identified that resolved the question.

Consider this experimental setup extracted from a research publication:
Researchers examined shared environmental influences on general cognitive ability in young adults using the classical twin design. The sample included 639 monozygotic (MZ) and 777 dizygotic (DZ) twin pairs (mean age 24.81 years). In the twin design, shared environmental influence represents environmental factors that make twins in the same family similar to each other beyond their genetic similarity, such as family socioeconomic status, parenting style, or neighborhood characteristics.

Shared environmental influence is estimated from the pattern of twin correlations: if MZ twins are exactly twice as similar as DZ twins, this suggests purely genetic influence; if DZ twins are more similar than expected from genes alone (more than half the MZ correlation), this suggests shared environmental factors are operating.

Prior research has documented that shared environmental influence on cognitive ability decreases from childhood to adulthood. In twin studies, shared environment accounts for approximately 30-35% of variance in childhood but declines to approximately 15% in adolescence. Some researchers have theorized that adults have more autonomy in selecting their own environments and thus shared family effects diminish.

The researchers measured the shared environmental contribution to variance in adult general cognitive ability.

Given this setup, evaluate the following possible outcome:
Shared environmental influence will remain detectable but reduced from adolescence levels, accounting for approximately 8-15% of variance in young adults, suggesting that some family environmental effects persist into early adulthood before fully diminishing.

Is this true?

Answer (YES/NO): YES